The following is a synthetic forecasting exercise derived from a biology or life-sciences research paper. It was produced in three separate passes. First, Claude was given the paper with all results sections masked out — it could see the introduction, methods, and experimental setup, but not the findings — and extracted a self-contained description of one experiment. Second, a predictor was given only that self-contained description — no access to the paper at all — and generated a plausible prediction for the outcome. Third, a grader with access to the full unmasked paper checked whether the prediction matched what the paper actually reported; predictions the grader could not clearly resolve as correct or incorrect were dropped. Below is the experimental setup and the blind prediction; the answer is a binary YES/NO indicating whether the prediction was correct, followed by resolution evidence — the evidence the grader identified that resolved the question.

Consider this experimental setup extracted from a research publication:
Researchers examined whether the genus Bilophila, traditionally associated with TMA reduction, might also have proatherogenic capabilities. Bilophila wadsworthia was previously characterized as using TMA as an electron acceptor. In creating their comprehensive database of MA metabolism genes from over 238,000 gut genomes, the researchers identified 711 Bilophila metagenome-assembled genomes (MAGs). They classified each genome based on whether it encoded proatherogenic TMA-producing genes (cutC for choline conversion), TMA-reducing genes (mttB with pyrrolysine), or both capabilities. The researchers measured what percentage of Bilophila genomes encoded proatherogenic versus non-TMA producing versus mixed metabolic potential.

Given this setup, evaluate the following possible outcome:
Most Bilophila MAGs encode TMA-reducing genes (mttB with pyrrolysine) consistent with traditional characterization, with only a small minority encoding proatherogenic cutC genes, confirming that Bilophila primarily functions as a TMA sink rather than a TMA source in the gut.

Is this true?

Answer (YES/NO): YES